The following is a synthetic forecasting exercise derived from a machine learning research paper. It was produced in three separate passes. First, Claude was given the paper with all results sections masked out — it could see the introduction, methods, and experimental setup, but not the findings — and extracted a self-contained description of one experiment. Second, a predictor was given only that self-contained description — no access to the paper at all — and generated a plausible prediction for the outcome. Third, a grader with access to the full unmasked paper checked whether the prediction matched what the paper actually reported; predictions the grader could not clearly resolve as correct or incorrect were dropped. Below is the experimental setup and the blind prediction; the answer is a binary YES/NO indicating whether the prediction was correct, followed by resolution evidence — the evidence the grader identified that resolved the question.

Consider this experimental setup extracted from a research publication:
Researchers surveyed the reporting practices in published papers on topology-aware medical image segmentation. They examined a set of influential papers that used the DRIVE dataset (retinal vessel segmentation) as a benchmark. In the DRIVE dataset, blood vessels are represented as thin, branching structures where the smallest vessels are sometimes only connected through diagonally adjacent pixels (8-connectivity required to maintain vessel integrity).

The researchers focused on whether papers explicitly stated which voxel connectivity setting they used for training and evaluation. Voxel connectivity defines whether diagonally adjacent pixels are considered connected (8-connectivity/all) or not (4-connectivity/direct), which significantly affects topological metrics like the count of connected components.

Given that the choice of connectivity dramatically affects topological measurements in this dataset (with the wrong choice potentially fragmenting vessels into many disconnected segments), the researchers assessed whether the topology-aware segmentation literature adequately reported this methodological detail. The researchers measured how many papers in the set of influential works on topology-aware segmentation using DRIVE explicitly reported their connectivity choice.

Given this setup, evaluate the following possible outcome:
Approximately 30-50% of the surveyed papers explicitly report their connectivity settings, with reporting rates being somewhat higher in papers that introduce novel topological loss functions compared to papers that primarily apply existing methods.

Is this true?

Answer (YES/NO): NO